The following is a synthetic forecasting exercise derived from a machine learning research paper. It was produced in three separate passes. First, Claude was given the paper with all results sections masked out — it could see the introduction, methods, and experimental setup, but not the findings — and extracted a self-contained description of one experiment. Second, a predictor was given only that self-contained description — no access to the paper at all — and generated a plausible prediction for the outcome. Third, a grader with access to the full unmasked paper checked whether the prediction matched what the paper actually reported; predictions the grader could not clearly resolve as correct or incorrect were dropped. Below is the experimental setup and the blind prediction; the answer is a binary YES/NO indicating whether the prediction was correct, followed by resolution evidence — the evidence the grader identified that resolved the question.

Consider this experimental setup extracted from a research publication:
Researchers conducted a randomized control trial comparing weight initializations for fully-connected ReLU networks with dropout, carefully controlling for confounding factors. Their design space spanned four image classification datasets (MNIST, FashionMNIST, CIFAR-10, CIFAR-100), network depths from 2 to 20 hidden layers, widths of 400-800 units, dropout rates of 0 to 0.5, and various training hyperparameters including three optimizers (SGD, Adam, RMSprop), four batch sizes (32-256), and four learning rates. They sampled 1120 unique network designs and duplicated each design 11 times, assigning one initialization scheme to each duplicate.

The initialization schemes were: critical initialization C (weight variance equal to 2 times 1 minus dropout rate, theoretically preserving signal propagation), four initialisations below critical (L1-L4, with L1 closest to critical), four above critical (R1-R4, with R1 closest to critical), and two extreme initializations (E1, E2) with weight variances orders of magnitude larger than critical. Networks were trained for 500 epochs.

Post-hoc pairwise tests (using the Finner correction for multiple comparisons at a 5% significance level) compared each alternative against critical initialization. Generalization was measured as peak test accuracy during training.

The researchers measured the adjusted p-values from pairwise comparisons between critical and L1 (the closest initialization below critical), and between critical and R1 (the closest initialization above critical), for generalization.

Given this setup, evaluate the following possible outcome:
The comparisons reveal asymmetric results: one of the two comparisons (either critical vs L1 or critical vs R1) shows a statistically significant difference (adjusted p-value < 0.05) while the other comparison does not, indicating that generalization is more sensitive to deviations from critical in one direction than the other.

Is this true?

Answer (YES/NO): YES